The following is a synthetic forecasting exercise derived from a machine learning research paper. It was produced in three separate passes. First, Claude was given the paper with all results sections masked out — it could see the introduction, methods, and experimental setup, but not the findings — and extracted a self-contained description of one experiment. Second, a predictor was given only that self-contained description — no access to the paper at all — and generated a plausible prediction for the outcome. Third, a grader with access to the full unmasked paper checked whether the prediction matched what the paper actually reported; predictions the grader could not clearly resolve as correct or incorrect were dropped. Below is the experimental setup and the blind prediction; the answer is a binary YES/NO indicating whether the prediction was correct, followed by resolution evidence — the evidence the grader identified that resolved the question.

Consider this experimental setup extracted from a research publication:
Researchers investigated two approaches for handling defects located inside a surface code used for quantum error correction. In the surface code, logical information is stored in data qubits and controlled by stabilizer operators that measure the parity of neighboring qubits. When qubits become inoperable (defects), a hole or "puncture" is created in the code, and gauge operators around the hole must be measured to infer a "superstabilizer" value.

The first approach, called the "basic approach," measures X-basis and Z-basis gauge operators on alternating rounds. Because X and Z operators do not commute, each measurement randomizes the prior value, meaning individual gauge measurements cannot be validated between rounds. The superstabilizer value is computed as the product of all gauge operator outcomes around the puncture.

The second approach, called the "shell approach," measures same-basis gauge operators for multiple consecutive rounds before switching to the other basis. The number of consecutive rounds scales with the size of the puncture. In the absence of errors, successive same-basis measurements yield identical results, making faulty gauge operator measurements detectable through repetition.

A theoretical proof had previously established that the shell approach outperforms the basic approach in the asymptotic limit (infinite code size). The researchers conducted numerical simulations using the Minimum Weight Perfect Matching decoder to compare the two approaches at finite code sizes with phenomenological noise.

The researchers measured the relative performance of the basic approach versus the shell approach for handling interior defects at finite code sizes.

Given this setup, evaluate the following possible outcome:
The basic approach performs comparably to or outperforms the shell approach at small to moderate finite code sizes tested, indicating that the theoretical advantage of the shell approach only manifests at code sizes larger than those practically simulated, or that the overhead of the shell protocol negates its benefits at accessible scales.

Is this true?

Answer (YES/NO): NO